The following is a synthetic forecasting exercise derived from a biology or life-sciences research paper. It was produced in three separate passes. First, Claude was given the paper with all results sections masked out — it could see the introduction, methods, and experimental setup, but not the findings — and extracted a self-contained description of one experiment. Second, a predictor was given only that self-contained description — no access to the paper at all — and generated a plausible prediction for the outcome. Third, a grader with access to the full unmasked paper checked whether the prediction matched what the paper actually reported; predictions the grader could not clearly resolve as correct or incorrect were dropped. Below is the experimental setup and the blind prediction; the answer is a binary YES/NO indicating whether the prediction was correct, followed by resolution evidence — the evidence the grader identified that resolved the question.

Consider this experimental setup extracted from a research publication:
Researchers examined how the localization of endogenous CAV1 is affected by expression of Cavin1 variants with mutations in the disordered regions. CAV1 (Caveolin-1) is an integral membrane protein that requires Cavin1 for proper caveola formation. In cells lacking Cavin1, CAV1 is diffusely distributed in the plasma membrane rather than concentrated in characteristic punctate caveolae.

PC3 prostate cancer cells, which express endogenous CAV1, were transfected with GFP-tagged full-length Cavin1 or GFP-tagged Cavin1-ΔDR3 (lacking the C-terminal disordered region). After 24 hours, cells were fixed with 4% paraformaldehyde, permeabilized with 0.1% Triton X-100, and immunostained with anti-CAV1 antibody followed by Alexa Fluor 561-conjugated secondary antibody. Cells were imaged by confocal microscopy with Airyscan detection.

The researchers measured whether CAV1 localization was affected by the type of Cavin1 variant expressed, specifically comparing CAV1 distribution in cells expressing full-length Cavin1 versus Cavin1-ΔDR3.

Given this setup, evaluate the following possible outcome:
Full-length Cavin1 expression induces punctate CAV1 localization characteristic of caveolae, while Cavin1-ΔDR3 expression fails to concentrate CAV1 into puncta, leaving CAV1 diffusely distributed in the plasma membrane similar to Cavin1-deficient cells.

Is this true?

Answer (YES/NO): YES